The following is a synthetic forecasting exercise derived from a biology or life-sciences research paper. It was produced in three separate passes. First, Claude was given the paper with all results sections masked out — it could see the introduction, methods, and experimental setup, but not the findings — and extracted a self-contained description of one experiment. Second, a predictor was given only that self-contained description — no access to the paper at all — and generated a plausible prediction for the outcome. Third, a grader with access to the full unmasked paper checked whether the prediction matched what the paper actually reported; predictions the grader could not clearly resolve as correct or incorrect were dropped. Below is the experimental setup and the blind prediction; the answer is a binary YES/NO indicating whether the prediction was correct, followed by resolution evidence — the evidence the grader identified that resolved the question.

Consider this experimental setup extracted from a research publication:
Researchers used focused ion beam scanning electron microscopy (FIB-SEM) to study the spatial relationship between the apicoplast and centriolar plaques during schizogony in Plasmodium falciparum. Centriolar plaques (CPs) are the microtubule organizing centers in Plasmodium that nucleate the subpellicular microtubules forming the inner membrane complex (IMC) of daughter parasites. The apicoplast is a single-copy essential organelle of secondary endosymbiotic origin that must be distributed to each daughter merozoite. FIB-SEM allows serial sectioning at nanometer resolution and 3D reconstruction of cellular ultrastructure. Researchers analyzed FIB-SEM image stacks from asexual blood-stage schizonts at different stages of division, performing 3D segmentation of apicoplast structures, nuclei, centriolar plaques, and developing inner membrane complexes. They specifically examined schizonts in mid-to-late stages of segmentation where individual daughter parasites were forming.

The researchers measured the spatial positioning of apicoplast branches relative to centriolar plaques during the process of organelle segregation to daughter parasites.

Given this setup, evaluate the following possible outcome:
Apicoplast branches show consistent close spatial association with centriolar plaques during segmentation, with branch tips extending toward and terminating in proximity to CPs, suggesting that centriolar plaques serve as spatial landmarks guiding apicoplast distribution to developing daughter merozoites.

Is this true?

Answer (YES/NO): YES